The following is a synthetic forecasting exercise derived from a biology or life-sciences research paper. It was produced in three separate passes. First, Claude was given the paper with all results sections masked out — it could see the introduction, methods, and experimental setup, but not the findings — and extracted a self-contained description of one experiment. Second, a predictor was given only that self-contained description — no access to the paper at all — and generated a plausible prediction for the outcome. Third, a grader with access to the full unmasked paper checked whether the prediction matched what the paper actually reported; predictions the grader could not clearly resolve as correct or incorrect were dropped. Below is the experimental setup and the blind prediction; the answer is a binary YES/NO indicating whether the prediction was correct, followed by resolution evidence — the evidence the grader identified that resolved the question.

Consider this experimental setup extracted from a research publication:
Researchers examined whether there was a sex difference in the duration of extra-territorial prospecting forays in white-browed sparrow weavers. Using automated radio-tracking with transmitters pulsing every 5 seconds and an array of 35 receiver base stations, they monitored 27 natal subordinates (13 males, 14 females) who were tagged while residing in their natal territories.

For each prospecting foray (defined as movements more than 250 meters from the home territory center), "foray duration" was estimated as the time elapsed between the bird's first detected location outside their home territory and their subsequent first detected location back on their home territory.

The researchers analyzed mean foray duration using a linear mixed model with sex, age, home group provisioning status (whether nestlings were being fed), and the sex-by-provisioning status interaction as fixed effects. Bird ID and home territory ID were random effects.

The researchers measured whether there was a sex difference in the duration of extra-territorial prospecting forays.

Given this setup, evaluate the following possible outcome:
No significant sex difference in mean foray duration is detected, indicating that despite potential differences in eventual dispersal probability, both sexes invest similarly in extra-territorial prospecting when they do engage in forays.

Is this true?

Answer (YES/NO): YES